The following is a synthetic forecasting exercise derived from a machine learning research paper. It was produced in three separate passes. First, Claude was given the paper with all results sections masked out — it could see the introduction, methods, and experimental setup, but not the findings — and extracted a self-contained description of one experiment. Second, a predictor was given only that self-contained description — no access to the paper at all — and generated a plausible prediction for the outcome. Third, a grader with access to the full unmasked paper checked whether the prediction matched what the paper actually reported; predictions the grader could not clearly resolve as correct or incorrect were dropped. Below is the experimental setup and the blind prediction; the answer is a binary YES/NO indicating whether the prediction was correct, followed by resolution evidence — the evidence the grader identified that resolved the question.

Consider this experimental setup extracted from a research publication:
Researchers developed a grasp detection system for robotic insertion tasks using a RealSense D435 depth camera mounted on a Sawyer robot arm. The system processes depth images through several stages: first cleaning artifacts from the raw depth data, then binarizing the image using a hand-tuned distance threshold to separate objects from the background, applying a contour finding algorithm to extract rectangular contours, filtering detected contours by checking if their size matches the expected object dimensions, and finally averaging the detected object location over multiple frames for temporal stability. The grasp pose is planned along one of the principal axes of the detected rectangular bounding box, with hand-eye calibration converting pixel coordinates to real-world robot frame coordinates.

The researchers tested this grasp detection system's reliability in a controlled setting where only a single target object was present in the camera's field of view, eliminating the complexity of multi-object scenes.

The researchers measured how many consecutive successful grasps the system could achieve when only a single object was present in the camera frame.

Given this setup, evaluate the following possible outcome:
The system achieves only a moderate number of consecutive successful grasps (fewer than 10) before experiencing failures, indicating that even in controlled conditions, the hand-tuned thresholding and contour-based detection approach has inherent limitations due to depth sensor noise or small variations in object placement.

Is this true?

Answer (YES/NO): NO